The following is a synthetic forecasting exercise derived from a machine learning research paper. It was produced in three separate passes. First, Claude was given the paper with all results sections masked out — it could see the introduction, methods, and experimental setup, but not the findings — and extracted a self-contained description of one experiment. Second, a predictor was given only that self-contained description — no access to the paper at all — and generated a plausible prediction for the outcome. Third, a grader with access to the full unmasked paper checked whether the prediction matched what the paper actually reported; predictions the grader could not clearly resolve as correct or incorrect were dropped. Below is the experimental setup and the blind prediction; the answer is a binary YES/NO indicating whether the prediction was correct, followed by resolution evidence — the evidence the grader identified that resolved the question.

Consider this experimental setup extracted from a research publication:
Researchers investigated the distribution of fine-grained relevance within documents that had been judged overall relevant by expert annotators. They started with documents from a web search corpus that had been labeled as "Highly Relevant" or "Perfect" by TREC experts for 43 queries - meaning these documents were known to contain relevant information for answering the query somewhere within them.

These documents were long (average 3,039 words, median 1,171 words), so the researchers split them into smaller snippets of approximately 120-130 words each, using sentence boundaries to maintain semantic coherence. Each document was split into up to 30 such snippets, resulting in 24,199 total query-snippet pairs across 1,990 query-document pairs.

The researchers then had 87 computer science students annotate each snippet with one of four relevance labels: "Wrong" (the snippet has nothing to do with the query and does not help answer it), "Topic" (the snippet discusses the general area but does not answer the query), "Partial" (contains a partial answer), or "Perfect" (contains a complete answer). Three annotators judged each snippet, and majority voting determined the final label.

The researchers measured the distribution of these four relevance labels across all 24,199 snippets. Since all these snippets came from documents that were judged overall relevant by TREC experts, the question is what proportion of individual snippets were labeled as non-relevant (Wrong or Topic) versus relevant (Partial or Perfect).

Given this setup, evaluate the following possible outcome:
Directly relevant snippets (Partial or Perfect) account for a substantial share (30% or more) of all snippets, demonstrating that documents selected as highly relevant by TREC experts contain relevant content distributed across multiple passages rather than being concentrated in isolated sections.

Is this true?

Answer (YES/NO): NO